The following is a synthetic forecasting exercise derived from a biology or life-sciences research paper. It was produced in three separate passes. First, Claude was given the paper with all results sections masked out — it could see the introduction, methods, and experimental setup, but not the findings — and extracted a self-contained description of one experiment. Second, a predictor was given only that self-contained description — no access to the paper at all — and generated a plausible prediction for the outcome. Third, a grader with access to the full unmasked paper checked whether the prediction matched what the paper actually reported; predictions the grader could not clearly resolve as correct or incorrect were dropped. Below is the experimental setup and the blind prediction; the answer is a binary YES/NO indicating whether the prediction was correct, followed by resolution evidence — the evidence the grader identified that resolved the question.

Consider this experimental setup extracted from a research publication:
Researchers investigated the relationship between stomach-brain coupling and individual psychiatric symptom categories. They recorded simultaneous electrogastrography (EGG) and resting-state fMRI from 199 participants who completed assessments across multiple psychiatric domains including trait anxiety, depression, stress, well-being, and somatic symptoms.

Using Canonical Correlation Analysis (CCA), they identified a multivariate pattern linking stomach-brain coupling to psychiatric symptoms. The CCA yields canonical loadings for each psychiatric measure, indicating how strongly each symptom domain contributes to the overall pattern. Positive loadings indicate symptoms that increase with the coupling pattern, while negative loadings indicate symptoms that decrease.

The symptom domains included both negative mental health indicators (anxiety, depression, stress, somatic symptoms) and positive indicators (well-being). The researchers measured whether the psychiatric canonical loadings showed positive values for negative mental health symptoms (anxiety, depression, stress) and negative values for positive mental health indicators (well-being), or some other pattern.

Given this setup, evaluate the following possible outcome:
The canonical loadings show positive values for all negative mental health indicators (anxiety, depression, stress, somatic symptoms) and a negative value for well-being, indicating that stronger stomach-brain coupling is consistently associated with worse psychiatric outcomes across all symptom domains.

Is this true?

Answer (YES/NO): NO